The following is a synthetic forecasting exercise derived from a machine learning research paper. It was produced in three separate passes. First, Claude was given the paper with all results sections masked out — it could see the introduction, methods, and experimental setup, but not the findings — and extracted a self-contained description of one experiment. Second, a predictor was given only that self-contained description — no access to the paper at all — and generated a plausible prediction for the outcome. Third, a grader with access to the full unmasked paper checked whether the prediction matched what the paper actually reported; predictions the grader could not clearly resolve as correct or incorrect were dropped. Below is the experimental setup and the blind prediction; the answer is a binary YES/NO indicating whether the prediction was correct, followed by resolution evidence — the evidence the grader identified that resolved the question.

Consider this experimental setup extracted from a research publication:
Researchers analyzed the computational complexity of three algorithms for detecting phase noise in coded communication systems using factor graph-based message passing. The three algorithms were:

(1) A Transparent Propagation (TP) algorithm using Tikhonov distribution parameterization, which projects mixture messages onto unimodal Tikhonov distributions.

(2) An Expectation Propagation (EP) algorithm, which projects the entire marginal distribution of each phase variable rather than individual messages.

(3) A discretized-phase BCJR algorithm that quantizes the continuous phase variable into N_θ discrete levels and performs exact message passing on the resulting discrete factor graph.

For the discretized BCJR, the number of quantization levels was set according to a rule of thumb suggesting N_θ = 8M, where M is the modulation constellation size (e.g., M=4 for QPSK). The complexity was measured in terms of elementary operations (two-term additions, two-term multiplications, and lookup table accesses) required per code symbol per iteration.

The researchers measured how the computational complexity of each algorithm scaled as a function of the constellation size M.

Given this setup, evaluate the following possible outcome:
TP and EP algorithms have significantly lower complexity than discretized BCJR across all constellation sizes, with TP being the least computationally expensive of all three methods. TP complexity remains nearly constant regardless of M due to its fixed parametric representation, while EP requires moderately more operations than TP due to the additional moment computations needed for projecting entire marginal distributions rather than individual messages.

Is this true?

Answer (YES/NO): NO